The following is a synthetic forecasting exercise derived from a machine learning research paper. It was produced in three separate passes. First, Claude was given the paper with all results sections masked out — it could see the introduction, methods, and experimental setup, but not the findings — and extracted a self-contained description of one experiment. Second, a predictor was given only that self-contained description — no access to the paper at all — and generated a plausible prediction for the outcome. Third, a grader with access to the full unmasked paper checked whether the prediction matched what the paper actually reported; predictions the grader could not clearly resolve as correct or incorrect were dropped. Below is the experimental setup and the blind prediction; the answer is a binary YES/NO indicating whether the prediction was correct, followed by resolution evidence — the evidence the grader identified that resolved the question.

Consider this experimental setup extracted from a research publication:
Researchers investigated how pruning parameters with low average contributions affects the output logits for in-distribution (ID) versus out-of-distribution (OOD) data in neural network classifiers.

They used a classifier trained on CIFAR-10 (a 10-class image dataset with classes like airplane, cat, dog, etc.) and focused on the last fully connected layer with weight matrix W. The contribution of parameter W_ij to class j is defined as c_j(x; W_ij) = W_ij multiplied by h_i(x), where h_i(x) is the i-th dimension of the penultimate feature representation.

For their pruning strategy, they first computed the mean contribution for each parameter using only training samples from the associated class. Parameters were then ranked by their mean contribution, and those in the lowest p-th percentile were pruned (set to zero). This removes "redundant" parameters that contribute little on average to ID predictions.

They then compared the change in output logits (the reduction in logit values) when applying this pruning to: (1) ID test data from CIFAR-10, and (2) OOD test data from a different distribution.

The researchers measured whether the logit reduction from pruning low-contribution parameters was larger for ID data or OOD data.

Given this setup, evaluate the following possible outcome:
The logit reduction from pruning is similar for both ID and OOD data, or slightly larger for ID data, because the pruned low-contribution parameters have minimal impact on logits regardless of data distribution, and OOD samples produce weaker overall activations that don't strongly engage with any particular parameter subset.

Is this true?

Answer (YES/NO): NO